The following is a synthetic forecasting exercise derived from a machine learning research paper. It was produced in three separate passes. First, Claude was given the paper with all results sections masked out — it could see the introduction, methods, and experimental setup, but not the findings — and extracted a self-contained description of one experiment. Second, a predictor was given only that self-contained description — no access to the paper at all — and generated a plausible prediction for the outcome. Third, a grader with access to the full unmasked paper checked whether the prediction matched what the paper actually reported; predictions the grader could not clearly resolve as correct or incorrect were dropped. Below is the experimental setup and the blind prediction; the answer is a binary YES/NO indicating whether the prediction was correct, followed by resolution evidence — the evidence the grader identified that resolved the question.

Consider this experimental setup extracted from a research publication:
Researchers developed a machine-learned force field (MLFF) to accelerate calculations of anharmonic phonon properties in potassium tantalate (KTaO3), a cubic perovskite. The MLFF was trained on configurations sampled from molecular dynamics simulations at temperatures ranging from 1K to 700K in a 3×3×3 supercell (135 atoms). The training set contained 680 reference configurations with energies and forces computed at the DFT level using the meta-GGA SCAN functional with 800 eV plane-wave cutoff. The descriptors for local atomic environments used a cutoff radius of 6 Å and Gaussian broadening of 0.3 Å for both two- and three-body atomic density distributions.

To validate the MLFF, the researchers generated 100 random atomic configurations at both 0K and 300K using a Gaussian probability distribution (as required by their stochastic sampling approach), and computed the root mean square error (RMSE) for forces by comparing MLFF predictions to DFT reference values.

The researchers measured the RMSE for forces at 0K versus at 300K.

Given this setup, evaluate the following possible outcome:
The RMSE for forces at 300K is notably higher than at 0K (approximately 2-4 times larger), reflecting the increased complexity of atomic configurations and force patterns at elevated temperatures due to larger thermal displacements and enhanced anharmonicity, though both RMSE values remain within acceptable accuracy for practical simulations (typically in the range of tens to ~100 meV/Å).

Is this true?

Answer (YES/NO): YES